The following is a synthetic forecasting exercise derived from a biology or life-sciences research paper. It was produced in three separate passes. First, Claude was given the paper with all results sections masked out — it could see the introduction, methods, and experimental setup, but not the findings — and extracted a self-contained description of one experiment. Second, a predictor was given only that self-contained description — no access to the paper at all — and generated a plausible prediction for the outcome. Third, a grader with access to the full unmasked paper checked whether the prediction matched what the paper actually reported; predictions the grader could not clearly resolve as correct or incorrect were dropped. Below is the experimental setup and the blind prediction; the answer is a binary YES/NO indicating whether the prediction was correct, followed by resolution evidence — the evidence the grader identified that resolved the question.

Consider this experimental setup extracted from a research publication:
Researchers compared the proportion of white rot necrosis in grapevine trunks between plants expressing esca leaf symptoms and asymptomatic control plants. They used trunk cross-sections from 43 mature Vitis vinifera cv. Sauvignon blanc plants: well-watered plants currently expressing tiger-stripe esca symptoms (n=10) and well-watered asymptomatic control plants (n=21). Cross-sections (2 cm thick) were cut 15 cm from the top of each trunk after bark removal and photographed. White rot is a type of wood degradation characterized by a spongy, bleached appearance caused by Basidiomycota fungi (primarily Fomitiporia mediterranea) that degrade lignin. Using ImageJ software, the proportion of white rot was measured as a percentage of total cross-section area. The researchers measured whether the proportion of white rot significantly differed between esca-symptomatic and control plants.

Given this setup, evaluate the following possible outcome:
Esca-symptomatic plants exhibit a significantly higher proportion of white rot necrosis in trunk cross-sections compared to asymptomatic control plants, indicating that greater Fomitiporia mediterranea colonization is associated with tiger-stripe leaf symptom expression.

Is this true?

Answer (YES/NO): NO